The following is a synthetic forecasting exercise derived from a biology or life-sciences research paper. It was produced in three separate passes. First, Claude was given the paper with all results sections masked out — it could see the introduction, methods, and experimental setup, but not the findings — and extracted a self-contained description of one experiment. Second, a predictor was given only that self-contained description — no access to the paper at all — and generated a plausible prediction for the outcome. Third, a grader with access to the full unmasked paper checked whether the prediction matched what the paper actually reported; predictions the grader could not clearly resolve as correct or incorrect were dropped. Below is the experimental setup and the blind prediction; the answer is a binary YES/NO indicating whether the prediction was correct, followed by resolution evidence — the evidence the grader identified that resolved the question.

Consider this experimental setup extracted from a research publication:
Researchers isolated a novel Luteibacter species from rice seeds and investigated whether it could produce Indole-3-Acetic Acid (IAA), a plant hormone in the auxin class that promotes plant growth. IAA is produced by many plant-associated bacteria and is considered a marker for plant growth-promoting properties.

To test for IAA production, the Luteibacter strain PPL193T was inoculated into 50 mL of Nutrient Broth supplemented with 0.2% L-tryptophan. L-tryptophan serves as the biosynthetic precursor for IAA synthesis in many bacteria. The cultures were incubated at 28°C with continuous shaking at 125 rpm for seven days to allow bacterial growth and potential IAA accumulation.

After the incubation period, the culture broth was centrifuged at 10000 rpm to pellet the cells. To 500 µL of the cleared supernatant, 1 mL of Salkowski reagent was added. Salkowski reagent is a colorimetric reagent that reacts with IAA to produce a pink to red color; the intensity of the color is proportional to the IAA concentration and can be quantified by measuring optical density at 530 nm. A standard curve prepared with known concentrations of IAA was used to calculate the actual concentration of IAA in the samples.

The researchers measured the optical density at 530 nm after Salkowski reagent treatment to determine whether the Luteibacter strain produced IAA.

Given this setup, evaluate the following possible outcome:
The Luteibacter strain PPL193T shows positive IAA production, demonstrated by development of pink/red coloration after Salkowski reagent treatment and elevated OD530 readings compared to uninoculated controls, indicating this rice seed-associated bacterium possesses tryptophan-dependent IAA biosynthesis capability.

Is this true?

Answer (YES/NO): YES